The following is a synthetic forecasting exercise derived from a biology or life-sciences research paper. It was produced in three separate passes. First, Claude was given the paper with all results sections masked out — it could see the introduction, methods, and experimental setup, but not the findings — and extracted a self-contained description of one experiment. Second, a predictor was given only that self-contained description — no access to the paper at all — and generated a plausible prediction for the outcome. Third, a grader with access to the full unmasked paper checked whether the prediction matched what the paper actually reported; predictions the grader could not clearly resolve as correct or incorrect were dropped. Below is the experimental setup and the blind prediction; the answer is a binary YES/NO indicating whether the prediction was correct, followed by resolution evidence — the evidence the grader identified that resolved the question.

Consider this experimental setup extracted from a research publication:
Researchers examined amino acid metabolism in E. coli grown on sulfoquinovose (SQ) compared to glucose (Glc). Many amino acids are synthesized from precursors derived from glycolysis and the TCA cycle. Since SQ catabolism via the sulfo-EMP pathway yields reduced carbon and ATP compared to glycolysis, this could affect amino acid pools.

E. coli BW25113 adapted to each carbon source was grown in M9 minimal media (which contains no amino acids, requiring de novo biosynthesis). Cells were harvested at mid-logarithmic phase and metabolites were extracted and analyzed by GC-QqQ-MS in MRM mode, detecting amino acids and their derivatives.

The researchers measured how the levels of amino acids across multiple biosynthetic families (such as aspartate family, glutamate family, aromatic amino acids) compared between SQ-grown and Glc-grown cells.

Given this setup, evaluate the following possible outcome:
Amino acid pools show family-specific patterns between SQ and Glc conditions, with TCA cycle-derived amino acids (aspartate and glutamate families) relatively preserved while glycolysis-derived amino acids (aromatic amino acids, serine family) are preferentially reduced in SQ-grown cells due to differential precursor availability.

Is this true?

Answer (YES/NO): NO